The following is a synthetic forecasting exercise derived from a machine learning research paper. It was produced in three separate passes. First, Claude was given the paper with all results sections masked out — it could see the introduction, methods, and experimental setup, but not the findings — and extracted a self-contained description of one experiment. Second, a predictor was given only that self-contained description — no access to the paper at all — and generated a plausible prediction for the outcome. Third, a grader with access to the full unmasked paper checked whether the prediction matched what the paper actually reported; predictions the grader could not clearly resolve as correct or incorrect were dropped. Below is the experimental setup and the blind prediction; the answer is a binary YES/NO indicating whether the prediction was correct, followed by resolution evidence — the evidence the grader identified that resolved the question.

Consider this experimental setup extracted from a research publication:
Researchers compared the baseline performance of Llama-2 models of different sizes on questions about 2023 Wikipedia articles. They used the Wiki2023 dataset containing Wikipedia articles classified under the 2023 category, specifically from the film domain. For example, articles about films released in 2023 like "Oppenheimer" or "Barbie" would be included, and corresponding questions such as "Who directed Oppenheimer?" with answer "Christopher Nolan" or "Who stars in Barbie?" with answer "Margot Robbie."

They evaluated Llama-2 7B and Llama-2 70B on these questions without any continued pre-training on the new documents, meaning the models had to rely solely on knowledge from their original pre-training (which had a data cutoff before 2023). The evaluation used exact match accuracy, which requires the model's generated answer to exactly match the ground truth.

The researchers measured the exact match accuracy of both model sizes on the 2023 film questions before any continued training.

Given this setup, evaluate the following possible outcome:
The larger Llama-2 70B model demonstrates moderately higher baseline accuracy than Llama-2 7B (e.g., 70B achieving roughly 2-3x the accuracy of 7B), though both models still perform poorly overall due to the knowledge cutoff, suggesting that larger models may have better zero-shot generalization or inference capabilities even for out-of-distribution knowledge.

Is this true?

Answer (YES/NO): NO